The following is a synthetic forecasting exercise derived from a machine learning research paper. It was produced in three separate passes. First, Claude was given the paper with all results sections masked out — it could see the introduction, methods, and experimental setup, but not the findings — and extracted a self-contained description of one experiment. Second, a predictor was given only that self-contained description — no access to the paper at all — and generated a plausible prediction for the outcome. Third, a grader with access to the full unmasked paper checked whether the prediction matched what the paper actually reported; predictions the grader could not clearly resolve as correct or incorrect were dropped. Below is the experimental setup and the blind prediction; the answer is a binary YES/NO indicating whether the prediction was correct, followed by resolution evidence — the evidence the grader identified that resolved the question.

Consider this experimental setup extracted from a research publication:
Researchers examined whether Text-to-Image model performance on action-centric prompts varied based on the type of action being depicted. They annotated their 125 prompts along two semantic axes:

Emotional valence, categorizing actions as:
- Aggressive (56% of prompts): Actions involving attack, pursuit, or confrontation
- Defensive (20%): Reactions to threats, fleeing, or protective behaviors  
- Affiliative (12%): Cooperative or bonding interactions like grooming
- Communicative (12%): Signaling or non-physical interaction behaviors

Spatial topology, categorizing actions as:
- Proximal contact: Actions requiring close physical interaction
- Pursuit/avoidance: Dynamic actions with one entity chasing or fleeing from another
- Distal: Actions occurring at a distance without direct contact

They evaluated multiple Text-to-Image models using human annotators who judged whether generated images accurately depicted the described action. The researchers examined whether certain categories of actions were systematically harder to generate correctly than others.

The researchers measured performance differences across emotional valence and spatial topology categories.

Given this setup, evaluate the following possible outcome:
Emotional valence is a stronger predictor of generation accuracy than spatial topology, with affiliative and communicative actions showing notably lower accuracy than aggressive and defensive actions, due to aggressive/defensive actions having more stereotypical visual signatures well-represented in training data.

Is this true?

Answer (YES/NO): NO